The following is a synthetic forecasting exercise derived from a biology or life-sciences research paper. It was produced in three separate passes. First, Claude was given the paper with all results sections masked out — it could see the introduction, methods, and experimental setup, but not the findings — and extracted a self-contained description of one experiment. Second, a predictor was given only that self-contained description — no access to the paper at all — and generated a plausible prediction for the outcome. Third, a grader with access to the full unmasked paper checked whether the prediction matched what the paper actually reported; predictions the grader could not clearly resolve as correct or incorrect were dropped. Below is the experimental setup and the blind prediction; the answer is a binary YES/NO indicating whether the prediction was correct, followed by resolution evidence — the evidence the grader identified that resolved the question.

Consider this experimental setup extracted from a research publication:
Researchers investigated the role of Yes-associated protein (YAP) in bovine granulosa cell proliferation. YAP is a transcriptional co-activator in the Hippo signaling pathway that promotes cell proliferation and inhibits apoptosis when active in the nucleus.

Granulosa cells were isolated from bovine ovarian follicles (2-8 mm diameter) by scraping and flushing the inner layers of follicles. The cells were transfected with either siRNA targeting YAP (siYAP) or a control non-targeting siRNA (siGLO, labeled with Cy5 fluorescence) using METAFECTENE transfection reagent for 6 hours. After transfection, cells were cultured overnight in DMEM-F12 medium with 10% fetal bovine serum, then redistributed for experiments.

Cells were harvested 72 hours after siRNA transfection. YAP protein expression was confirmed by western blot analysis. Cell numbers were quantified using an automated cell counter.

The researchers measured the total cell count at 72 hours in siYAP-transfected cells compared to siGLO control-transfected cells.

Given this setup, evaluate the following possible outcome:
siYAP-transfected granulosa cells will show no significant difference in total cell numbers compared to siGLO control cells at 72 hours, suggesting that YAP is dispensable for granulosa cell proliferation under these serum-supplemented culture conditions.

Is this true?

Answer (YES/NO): NO